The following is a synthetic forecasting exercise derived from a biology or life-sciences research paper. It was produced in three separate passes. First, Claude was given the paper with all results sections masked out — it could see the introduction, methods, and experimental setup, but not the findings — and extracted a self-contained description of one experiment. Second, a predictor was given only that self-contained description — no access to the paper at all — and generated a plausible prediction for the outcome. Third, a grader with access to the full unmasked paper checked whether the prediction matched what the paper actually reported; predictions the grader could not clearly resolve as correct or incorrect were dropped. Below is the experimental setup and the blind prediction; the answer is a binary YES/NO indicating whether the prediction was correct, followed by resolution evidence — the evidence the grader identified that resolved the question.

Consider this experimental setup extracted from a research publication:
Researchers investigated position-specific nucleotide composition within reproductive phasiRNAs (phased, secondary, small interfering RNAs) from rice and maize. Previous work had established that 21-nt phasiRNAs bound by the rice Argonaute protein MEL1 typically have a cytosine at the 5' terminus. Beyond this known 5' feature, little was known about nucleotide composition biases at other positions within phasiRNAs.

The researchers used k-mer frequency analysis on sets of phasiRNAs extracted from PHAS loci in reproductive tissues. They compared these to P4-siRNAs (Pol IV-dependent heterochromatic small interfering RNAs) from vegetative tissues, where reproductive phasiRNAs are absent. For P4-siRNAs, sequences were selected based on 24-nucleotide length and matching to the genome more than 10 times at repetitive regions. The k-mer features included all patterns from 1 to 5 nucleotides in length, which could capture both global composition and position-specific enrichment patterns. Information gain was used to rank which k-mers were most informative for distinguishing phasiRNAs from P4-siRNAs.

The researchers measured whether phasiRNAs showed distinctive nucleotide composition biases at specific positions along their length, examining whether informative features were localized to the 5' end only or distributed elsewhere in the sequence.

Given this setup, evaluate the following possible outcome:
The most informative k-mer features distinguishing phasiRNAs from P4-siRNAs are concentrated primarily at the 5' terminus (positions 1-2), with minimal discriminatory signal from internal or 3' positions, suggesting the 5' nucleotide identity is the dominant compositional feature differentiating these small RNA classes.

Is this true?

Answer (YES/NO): NO